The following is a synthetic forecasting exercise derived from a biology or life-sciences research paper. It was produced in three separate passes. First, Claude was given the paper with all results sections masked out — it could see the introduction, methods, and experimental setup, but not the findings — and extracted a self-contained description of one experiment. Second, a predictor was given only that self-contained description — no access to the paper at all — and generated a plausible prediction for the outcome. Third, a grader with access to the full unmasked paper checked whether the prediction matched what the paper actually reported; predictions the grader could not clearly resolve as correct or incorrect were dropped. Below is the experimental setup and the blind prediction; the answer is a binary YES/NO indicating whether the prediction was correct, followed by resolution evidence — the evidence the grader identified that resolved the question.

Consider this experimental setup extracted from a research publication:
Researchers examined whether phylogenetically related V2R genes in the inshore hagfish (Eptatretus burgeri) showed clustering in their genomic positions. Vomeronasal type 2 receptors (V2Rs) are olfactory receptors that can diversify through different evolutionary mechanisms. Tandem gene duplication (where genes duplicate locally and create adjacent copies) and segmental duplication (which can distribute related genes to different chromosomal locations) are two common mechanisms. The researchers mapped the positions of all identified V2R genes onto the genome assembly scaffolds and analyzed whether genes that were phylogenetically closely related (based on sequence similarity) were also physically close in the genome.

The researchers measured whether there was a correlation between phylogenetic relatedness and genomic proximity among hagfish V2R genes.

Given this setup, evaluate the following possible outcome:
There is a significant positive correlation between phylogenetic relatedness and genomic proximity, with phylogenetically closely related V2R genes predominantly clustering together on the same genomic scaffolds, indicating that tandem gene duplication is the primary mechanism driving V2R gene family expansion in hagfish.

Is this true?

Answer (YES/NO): YES